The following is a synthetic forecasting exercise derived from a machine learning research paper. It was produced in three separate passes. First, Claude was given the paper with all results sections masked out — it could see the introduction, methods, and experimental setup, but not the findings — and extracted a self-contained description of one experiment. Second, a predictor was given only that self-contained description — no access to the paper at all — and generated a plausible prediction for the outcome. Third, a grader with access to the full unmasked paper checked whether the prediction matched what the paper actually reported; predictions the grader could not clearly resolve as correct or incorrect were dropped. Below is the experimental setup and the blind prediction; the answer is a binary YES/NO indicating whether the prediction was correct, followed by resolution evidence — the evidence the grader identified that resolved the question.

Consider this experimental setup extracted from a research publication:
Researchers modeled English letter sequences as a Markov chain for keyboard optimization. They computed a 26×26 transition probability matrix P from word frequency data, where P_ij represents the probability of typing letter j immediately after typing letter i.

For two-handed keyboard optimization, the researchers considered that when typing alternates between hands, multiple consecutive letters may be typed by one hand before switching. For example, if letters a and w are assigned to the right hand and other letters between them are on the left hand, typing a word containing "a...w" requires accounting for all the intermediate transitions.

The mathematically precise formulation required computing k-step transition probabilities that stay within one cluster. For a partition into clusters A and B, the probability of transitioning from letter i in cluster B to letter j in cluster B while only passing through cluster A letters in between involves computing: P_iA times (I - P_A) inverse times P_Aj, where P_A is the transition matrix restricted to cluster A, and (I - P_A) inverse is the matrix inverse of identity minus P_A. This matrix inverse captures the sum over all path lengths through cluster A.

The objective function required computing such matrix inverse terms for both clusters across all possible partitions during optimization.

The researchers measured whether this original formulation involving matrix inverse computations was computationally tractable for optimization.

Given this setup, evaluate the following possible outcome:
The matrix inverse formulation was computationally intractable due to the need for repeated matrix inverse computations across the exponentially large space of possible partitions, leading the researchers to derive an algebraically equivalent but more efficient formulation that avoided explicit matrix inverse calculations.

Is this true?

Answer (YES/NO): NO